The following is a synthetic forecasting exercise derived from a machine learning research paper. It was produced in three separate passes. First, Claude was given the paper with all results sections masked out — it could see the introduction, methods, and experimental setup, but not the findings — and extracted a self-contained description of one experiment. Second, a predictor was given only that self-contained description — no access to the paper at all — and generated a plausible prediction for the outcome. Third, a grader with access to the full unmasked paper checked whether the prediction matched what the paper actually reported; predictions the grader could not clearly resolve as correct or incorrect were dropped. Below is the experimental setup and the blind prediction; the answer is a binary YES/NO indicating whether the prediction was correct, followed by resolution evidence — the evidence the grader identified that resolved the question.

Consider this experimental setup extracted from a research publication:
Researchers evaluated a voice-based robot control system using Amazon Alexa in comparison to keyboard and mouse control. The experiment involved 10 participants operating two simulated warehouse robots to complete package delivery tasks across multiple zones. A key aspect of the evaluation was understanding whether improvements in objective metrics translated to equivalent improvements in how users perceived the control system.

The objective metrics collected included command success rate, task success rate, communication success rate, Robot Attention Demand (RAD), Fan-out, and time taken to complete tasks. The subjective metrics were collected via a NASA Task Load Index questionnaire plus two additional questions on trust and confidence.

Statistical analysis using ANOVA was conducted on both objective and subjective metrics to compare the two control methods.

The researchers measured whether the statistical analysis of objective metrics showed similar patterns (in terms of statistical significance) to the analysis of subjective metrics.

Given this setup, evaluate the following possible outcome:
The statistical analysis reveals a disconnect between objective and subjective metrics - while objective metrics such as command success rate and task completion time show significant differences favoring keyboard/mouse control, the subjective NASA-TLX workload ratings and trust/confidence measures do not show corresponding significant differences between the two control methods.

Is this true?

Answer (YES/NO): NO